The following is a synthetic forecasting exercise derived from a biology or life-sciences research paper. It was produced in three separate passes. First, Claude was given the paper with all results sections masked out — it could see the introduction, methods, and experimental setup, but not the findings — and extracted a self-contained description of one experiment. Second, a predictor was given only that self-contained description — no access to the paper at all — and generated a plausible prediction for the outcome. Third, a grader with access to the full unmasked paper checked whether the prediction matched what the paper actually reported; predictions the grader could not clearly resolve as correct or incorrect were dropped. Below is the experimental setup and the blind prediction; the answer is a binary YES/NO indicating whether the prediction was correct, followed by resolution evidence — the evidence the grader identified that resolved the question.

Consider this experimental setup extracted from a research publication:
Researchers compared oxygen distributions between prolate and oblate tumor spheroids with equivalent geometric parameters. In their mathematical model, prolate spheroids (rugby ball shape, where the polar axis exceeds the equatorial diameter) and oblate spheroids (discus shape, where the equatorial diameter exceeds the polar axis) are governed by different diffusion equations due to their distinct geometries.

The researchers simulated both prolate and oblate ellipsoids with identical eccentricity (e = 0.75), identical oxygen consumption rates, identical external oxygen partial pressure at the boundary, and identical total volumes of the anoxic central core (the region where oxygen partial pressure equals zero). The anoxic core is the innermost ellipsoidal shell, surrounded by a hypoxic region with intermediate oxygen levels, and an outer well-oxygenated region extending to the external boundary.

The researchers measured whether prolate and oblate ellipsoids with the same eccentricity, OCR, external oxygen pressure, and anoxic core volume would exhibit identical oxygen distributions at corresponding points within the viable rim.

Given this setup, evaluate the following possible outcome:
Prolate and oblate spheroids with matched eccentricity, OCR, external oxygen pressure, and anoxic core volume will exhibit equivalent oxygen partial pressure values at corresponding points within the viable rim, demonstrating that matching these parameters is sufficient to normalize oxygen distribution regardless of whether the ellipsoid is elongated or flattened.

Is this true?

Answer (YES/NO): NO